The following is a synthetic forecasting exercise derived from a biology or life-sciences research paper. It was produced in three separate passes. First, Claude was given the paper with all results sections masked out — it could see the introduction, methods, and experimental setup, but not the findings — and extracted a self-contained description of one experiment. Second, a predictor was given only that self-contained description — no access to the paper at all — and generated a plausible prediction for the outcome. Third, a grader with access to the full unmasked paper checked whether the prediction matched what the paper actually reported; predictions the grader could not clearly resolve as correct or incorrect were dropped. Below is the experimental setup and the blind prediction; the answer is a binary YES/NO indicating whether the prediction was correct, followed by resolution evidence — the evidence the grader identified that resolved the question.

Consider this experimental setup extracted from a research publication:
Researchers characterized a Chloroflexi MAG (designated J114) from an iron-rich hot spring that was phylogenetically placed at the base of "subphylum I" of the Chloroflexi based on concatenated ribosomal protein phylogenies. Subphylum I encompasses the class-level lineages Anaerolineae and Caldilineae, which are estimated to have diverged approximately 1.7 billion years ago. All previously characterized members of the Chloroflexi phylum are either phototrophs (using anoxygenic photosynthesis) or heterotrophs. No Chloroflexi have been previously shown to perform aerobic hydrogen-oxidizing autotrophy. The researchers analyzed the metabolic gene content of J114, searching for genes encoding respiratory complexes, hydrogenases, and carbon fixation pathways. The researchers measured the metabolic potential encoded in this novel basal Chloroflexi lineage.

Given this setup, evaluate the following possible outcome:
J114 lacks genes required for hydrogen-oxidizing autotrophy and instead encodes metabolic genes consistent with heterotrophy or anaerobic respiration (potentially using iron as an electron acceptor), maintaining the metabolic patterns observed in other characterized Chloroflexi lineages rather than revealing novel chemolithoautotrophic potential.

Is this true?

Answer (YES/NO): NO